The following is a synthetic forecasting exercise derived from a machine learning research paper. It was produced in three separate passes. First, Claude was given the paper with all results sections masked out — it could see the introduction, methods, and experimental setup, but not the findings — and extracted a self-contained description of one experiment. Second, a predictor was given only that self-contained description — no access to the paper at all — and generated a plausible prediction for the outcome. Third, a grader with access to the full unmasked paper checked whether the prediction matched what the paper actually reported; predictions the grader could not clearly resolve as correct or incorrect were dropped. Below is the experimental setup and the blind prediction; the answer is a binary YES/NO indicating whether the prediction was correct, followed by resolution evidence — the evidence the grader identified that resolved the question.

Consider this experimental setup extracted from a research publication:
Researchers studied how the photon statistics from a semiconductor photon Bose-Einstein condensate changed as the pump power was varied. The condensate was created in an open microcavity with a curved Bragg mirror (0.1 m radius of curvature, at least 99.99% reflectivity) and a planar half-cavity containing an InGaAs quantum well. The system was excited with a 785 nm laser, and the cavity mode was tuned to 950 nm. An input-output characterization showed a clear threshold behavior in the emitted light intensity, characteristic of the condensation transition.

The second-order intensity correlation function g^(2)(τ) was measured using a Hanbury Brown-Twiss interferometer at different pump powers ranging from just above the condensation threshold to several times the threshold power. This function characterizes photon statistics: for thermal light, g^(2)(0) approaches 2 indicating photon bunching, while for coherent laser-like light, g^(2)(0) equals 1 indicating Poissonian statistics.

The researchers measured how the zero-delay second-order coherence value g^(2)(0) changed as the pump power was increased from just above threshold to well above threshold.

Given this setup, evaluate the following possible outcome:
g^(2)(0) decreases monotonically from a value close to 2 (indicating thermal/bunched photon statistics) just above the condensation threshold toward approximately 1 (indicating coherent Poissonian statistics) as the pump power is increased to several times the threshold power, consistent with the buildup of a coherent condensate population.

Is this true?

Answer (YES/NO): NO